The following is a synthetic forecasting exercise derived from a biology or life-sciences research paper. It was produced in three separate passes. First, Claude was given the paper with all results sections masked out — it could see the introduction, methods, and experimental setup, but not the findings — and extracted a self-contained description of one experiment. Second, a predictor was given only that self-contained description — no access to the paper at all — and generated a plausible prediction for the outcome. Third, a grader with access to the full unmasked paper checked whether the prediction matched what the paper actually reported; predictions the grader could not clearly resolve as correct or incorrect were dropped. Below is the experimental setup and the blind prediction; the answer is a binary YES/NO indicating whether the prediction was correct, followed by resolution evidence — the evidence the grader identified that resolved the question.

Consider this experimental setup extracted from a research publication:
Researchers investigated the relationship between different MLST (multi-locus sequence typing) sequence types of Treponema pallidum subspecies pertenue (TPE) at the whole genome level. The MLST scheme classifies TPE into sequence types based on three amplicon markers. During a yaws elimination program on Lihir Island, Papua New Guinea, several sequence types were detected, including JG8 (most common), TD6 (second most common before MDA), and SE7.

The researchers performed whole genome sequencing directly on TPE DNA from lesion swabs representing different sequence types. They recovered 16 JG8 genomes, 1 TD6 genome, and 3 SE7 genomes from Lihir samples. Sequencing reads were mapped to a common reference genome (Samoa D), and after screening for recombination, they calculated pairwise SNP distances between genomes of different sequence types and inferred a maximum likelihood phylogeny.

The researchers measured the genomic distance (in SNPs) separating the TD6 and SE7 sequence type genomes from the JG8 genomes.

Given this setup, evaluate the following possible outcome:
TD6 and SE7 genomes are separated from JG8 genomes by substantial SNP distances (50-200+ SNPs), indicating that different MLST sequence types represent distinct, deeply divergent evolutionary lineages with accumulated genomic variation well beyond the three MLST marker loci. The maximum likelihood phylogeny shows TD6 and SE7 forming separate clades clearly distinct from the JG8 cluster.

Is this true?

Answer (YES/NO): YES